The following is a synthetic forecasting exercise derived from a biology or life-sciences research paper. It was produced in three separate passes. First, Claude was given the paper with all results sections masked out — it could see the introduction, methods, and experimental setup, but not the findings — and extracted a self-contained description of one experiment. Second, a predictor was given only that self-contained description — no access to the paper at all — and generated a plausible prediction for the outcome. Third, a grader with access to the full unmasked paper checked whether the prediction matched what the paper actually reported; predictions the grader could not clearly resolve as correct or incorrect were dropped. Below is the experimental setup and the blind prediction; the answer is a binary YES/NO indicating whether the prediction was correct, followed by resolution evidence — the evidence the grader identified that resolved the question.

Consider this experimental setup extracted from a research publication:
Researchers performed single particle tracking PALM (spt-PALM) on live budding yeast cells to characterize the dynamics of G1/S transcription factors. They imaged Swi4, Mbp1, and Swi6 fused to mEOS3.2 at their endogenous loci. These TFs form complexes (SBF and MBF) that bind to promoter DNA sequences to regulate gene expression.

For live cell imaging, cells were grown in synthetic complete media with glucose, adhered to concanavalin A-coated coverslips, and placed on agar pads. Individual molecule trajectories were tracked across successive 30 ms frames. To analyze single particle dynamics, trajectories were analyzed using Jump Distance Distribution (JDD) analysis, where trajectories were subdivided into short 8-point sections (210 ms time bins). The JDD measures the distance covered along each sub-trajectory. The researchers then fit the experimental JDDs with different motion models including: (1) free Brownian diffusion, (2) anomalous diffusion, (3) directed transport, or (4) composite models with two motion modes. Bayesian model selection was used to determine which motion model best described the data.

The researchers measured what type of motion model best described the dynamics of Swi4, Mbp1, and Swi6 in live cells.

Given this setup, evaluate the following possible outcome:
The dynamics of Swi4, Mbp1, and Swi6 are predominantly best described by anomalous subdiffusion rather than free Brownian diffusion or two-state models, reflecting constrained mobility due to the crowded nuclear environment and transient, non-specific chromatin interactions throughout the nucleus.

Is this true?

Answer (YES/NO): NO